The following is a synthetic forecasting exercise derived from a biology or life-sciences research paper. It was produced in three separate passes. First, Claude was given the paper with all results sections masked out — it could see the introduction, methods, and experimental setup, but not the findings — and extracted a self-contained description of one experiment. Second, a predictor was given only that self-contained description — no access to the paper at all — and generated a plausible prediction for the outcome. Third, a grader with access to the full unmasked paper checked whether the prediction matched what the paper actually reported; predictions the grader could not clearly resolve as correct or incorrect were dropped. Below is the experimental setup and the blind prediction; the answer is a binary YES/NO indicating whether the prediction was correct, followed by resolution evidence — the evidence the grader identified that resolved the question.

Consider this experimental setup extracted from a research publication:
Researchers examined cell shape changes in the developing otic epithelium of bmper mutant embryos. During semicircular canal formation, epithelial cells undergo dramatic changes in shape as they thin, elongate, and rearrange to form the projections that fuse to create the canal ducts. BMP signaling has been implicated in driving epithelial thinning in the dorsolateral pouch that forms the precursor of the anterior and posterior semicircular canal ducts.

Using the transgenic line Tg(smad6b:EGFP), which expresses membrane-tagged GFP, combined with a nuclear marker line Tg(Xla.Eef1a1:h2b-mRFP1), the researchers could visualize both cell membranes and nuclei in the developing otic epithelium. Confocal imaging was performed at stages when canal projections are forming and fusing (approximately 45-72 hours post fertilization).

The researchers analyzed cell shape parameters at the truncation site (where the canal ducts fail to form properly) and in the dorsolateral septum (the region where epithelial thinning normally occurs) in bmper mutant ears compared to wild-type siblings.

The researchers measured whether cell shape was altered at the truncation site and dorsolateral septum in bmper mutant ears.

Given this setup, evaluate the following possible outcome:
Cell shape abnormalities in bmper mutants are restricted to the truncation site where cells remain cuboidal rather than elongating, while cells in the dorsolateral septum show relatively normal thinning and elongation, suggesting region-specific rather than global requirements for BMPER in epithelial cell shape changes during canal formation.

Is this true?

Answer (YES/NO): NO